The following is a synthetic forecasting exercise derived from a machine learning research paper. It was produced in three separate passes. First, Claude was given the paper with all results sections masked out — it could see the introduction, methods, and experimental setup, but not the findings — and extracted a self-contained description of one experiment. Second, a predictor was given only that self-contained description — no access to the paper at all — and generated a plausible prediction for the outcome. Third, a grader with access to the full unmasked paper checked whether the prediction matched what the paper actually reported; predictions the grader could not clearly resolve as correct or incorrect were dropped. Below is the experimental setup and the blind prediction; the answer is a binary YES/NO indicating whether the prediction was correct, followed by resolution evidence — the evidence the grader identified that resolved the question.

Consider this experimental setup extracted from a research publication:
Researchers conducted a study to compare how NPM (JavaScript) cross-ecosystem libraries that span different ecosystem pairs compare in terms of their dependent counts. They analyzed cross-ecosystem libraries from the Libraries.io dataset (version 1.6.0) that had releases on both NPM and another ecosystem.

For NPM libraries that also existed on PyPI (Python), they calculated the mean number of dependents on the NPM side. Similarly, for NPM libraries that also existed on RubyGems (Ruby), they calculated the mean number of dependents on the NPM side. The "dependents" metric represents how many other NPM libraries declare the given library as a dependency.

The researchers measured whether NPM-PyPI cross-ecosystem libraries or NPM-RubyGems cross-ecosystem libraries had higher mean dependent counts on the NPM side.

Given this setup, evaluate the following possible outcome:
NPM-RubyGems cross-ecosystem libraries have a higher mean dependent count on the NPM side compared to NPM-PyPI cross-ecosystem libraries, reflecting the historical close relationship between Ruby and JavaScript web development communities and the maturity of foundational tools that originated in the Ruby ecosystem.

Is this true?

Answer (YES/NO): YES